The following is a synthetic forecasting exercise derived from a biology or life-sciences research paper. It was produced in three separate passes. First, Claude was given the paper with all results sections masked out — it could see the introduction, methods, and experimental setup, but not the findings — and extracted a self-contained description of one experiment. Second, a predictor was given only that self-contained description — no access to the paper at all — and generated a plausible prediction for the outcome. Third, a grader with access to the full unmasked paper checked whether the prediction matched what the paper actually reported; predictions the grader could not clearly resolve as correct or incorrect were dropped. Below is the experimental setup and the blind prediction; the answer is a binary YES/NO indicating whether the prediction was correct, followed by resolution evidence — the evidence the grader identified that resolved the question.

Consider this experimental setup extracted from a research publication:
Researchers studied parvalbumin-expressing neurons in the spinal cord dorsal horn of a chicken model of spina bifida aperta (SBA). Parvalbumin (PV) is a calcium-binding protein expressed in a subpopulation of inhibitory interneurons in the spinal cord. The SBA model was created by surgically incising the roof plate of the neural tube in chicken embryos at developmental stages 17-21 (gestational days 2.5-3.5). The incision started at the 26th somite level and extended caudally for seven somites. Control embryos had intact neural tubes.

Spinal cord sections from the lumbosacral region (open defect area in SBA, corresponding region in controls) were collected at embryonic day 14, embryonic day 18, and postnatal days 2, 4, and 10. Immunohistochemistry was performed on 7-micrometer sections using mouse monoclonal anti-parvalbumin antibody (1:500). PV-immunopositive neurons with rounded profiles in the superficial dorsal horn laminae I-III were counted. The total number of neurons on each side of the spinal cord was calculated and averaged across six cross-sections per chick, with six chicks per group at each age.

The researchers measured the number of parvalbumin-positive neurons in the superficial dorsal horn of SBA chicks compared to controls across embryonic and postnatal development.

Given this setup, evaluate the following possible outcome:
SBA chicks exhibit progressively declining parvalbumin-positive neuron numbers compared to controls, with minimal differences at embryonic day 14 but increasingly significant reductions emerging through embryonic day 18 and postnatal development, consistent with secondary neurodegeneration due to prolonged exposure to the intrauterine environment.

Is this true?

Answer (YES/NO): NO